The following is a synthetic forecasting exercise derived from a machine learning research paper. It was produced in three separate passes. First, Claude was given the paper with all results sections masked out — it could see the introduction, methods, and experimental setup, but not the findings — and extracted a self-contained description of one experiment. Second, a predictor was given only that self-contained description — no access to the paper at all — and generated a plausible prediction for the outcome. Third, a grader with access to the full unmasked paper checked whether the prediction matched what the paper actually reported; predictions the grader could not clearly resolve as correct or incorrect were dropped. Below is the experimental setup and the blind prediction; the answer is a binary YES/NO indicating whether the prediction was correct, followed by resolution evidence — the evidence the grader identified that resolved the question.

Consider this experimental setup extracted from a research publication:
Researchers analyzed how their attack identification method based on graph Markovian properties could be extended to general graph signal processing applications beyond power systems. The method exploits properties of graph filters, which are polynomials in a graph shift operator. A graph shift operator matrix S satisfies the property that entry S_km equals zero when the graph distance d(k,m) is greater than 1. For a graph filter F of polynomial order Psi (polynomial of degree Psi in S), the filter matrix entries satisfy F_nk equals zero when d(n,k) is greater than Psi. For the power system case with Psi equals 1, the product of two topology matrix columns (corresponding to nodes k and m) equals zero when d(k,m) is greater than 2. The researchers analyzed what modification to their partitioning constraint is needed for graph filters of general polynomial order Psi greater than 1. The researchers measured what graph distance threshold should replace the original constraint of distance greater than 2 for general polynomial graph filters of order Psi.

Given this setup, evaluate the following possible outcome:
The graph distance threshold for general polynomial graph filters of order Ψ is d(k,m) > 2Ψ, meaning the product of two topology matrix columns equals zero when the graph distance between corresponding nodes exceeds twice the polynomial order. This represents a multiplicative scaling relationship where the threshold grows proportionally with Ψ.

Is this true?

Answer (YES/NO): YES